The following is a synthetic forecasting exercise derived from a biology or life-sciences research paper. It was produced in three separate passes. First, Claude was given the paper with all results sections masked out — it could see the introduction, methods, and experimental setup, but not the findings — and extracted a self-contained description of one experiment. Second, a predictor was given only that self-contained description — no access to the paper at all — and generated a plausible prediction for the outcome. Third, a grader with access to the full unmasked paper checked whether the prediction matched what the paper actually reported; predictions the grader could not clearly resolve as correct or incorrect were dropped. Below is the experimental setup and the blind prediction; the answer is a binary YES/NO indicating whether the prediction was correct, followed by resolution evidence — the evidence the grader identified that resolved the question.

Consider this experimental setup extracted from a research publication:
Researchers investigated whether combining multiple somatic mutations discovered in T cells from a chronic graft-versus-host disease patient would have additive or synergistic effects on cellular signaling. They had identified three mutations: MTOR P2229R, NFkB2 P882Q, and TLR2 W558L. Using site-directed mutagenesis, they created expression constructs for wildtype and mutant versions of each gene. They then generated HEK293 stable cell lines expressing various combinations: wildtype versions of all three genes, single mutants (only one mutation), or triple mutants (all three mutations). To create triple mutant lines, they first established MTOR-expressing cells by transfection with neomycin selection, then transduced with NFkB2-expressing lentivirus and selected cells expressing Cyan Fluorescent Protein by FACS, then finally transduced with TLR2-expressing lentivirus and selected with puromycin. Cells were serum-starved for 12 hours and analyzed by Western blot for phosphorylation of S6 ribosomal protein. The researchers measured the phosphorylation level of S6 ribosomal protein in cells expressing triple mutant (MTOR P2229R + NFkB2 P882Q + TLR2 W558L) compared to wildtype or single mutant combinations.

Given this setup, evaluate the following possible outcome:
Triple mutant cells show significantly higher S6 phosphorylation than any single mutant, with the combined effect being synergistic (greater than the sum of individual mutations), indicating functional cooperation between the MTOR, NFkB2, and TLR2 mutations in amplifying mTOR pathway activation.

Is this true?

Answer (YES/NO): NO